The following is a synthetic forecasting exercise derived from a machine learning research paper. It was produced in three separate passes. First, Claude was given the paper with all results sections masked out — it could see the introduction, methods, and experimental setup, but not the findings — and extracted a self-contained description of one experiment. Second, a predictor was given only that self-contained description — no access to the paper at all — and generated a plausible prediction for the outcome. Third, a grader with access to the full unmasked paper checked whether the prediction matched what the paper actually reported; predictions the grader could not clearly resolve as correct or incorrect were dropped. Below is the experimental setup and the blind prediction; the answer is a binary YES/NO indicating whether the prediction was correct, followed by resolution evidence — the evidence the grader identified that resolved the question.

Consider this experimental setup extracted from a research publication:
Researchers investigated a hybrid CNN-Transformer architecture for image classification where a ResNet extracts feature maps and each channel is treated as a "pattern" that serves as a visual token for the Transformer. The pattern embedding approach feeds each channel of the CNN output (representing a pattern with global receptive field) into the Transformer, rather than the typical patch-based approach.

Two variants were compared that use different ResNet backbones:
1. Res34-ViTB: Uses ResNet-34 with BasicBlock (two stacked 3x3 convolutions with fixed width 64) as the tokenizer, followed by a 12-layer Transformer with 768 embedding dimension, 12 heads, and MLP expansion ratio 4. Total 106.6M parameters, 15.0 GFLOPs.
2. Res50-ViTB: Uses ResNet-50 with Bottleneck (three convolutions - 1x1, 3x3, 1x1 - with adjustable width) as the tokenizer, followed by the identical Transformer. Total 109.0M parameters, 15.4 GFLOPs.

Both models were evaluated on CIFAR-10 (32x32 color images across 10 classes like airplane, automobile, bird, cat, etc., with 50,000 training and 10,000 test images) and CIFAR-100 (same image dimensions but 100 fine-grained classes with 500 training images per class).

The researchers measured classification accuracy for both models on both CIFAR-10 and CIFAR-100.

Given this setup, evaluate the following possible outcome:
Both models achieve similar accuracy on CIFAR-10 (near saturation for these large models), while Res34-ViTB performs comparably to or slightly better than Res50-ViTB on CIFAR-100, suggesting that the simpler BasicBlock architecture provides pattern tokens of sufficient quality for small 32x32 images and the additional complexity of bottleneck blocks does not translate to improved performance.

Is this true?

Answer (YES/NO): NO